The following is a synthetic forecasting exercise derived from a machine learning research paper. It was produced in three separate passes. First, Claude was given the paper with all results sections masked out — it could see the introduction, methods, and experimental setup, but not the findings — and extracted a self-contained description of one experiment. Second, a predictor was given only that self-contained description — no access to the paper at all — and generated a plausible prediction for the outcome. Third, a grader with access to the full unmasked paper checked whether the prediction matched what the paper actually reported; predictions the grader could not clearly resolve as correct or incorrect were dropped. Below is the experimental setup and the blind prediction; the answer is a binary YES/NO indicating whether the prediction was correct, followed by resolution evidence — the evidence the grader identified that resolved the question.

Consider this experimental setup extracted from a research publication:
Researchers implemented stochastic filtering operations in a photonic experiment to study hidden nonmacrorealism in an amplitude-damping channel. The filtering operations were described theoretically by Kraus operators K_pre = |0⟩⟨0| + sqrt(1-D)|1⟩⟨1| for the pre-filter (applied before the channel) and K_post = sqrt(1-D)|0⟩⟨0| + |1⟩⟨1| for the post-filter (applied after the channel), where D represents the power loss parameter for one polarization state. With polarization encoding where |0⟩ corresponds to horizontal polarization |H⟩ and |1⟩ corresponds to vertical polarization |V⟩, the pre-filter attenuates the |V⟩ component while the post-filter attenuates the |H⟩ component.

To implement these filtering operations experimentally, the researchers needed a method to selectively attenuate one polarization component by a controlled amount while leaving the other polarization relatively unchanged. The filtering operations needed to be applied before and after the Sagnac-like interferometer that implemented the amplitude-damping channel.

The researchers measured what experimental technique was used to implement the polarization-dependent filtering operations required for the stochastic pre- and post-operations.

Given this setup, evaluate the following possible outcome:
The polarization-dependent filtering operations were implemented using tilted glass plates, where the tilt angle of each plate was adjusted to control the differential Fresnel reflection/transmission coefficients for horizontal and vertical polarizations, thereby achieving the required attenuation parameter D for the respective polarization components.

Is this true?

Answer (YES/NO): NO